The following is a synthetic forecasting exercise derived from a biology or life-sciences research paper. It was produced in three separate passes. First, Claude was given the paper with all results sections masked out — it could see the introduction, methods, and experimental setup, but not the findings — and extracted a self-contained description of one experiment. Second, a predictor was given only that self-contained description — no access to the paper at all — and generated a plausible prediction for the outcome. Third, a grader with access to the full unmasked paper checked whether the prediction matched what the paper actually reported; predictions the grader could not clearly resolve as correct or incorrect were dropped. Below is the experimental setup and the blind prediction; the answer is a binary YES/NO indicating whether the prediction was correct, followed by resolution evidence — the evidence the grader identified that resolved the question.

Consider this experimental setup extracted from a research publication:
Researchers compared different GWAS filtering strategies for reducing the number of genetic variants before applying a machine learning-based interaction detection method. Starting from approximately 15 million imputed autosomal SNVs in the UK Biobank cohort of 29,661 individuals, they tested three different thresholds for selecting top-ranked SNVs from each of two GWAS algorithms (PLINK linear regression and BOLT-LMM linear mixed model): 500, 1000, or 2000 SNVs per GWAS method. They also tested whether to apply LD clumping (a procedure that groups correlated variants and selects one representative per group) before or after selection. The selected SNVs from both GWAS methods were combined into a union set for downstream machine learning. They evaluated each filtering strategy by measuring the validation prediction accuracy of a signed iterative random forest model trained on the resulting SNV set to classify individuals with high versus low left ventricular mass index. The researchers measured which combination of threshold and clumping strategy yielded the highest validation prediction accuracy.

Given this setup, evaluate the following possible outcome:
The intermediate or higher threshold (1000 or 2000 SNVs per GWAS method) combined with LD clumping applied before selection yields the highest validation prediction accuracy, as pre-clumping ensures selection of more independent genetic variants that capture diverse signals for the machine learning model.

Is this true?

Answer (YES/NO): NO